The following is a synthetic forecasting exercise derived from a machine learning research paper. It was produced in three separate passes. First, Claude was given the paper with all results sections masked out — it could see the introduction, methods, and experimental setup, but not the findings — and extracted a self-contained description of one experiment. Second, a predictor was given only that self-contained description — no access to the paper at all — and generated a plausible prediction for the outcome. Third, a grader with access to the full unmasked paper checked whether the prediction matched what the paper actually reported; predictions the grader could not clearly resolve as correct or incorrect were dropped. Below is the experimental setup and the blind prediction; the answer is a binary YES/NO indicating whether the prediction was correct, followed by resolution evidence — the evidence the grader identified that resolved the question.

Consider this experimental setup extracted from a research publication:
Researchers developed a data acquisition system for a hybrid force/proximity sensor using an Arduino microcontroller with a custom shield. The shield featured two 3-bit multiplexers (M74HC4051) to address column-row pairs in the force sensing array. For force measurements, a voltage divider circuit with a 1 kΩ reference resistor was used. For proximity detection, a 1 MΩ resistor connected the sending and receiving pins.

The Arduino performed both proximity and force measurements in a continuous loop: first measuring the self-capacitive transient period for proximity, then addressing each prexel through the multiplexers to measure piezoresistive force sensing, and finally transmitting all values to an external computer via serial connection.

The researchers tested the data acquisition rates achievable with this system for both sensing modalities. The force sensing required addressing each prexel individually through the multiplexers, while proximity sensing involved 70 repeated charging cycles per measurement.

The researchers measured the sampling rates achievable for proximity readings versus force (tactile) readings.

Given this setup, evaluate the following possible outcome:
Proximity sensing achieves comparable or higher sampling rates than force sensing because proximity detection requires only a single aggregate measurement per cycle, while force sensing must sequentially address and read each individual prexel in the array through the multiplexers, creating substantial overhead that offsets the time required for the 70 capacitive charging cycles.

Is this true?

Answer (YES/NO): NO